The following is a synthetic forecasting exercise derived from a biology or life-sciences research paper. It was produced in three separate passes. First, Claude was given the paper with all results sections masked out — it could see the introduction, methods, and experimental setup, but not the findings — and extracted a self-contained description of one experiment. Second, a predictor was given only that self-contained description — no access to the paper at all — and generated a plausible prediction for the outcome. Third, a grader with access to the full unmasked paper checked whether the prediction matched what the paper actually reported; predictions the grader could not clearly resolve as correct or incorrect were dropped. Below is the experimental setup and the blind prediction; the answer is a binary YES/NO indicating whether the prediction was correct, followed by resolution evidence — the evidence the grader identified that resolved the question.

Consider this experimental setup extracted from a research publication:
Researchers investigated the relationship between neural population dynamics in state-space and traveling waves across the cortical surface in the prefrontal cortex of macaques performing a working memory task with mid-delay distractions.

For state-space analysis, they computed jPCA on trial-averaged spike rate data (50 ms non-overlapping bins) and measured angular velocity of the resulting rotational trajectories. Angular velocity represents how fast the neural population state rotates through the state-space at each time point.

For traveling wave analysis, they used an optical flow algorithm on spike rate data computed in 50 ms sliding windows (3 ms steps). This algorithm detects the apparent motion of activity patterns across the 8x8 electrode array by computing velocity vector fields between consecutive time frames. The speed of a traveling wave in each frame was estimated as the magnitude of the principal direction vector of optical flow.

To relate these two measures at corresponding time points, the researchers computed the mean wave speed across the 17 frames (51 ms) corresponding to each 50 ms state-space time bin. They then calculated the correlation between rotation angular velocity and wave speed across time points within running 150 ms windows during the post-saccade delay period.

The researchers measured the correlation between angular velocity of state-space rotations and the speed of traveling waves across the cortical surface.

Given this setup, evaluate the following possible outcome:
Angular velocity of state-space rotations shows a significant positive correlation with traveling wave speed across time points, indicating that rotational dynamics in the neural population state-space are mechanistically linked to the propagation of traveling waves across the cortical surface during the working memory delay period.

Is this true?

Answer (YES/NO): YES